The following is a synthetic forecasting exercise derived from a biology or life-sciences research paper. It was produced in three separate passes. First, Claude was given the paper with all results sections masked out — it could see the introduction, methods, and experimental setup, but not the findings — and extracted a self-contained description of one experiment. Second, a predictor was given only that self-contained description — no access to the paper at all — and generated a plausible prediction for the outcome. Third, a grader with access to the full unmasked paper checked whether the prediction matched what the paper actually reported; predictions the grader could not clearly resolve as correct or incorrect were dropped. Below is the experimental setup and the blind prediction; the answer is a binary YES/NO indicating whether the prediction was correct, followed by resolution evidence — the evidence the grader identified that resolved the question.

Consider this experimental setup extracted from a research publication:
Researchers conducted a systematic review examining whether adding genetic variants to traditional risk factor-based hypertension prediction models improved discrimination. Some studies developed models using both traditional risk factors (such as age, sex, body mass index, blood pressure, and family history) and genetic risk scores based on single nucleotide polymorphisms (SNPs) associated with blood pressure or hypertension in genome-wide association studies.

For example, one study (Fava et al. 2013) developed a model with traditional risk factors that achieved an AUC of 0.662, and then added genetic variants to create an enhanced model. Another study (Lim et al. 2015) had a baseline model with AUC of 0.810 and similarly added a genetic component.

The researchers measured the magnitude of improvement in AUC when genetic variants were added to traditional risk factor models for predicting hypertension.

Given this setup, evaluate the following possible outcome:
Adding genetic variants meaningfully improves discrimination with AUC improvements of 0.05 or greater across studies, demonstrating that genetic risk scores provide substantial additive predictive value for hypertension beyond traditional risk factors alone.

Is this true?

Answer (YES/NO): NO